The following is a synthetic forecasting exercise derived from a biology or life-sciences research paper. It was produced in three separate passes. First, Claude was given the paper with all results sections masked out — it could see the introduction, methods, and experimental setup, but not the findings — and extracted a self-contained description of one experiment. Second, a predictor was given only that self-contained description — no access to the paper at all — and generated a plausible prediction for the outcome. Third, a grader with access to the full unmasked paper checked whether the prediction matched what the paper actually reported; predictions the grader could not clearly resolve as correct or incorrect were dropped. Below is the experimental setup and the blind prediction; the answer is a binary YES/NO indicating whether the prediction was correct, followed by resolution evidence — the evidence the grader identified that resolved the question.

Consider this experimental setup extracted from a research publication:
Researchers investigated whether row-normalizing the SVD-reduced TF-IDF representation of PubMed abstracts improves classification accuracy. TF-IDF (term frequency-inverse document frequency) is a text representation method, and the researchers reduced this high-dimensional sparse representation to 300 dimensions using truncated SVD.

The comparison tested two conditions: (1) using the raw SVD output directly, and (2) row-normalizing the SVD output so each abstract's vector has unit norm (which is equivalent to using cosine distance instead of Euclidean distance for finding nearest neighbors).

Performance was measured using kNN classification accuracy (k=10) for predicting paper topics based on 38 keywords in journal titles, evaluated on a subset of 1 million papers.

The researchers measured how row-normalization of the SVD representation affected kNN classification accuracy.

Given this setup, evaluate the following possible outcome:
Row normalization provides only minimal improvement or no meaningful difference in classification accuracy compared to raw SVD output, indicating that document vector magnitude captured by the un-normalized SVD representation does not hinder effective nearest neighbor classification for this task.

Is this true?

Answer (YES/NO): NO